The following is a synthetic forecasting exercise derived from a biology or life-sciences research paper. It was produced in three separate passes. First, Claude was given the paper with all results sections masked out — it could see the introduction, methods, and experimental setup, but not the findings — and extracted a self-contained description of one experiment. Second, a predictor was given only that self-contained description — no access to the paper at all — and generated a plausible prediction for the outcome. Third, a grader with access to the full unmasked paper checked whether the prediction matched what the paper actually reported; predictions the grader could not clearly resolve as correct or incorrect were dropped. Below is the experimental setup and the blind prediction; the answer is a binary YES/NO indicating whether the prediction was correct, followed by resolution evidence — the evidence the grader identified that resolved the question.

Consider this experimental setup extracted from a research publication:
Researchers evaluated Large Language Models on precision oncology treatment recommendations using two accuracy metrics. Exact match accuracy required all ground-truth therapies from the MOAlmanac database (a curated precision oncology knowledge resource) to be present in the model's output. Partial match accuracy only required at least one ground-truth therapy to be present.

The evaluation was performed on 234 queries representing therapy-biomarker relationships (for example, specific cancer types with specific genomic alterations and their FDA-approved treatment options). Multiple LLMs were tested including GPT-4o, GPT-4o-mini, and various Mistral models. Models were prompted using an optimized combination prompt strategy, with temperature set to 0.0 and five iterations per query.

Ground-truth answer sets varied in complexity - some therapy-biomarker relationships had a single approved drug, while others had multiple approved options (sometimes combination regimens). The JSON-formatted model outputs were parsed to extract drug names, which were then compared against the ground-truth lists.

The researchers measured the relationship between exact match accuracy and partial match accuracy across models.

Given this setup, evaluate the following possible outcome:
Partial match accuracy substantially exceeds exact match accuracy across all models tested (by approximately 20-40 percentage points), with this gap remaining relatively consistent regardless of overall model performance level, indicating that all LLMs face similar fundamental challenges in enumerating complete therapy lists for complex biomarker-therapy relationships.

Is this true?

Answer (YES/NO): NO